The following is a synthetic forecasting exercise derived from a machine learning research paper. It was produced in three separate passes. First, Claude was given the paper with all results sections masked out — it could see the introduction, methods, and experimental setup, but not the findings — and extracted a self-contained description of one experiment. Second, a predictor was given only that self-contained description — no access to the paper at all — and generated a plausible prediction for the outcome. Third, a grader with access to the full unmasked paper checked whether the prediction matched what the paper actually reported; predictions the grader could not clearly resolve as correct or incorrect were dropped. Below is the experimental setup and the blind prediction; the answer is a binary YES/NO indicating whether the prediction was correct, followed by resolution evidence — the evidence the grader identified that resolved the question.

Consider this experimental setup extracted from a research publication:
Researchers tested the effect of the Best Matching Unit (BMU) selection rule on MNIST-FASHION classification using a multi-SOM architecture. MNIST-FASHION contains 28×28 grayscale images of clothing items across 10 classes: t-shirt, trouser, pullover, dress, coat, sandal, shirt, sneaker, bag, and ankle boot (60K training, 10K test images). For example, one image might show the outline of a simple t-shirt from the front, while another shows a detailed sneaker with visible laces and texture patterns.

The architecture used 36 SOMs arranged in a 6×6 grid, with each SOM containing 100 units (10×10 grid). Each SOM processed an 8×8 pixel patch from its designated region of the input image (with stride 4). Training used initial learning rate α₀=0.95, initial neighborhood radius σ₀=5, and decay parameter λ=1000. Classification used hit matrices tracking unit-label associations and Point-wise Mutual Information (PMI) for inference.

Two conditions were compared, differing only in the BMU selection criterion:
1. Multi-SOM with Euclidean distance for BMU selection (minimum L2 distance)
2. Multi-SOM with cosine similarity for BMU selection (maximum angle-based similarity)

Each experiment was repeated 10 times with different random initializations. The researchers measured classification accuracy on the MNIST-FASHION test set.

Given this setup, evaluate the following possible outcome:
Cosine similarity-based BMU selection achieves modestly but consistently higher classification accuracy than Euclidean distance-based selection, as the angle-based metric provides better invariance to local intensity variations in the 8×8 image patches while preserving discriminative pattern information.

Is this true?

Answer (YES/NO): YES